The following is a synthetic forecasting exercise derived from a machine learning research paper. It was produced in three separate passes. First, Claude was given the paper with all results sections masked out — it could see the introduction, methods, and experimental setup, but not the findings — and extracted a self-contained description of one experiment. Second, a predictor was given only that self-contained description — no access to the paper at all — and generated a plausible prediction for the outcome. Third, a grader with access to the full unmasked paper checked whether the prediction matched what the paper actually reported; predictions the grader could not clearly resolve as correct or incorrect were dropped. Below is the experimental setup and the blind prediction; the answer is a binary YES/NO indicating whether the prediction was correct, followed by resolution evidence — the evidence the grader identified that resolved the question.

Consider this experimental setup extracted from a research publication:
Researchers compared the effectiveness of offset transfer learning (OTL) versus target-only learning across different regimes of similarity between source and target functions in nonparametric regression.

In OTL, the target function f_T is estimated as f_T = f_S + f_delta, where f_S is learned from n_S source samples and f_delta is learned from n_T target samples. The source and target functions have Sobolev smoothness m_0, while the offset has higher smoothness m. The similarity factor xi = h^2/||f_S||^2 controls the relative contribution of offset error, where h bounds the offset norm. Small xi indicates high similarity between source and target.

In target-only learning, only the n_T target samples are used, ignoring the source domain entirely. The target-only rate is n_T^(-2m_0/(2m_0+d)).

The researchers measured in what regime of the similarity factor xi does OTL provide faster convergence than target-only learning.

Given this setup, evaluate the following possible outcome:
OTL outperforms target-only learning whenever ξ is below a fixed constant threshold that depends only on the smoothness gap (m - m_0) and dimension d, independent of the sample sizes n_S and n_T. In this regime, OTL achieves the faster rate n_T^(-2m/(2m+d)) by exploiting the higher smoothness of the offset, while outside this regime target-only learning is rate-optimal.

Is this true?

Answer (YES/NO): NO